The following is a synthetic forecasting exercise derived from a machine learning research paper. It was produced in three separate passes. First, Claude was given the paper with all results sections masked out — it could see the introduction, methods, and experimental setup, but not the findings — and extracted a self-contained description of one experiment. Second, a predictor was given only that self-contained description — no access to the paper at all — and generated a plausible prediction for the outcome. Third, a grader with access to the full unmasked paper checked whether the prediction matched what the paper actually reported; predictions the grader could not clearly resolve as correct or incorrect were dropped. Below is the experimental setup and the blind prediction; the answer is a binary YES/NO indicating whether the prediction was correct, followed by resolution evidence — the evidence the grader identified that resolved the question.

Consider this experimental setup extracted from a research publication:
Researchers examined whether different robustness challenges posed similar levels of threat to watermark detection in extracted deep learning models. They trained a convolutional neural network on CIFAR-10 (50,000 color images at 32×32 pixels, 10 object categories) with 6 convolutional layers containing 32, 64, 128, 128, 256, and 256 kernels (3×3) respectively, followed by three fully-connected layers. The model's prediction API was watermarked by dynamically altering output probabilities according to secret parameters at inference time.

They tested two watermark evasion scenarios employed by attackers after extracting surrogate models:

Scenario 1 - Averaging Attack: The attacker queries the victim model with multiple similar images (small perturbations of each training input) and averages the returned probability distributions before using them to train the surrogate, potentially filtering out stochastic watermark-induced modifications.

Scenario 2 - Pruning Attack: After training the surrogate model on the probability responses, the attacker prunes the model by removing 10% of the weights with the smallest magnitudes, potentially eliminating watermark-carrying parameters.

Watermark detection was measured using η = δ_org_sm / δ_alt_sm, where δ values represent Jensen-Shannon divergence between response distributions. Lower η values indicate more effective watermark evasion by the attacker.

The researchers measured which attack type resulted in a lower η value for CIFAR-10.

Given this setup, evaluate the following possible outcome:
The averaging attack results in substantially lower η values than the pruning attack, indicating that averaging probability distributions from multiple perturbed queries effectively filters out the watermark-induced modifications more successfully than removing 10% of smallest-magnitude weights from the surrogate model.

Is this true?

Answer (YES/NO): NO